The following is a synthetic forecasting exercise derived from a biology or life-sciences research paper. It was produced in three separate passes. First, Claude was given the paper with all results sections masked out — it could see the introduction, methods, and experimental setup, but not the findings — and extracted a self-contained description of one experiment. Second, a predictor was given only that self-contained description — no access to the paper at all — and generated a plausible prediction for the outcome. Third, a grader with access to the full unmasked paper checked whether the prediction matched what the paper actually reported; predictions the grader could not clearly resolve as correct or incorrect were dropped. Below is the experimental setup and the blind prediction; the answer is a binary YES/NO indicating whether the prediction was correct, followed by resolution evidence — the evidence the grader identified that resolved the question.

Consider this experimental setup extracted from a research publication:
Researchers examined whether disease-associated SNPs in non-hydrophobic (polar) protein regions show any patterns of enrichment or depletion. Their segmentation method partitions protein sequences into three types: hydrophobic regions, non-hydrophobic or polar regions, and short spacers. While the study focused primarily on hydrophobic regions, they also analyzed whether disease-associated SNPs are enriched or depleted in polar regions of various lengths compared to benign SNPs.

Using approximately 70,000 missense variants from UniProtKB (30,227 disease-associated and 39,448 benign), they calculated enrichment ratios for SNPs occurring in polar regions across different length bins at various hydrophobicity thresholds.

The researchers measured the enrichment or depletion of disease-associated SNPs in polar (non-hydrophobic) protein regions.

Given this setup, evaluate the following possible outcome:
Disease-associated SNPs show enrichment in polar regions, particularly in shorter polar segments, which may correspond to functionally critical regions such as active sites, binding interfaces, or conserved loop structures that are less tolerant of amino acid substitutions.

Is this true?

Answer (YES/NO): NO